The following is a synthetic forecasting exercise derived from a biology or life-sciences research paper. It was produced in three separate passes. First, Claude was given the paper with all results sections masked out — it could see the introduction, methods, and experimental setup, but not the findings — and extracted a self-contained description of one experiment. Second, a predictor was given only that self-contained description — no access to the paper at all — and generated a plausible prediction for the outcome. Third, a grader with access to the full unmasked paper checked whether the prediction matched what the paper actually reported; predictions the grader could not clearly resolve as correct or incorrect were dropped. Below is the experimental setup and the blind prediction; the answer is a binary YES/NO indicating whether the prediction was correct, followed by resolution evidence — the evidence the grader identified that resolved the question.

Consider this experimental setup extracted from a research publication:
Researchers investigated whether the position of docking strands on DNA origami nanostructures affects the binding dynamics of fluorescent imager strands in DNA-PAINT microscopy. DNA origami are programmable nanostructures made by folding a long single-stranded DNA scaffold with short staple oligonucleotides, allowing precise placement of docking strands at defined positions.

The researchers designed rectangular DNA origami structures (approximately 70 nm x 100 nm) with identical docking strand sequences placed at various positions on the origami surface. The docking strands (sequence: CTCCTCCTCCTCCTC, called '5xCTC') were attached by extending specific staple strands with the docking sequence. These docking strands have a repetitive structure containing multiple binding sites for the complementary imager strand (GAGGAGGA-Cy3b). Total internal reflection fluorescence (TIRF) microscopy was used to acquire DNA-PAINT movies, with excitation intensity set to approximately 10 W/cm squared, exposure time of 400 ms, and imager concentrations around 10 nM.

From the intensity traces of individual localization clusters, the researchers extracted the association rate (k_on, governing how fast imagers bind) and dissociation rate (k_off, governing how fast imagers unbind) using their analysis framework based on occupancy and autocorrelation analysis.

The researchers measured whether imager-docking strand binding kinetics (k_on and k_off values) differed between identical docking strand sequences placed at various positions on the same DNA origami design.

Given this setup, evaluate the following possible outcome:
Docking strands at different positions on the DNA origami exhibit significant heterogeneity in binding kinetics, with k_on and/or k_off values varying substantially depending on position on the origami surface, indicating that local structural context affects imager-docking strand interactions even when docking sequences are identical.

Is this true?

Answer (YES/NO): NO